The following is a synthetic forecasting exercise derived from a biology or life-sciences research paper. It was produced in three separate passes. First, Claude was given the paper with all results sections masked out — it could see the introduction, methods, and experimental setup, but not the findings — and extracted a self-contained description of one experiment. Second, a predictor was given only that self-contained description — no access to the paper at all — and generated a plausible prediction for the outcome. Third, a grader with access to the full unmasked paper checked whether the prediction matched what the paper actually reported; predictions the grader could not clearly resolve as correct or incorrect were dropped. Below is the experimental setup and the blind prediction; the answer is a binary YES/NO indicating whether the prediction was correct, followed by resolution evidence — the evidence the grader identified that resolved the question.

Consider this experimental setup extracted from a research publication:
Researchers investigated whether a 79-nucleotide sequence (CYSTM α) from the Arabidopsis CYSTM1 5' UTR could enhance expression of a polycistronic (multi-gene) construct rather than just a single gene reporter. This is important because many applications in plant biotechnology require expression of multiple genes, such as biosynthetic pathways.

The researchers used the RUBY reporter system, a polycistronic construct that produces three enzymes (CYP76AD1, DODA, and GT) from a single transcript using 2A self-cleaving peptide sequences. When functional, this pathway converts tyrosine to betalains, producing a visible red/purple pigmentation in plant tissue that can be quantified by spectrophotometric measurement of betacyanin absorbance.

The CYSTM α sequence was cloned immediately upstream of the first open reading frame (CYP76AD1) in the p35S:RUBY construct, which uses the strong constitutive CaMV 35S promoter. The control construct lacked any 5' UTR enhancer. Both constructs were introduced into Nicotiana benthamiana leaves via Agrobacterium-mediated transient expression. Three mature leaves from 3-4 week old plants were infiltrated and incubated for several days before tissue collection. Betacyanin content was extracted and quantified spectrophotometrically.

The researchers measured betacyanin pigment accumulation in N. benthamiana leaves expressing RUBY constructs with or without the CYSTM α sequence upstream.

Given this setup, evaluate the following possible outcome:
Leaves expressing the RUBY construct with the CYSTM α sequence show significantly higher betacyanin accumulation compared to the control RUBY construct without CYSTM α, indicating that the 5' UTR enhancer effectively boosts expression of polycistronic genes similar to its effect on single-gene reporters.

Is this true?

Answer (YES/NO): YES